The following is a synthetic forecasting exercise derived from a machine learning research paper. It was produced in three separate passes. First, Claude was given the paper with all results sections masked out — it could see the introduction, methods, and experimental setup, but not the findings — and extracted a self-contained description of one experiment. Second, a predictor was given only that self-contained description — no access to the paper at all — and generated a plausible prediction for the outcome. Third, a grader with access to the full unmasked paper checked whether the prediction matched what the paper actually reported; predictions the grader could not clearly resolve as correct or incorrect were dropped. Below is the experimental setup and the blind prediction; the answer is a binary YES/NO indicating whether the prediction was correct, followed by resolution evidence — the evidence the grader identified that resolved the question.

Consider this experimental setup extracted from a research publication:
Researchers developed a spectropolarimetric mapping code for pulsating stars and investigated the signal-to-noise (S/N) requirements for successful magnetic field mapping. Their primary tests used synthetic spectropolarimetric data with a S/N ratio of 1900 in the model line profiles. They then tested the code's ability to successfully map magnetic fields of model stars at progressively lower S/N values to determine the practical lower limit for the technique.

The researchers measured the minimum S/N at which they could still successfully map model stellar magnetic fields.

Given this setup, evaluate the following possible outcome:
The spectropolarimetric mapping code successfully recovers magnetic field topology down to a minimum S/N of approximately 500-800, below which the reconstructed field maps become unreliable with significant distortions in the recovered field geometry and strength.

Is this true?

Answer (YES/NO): NO